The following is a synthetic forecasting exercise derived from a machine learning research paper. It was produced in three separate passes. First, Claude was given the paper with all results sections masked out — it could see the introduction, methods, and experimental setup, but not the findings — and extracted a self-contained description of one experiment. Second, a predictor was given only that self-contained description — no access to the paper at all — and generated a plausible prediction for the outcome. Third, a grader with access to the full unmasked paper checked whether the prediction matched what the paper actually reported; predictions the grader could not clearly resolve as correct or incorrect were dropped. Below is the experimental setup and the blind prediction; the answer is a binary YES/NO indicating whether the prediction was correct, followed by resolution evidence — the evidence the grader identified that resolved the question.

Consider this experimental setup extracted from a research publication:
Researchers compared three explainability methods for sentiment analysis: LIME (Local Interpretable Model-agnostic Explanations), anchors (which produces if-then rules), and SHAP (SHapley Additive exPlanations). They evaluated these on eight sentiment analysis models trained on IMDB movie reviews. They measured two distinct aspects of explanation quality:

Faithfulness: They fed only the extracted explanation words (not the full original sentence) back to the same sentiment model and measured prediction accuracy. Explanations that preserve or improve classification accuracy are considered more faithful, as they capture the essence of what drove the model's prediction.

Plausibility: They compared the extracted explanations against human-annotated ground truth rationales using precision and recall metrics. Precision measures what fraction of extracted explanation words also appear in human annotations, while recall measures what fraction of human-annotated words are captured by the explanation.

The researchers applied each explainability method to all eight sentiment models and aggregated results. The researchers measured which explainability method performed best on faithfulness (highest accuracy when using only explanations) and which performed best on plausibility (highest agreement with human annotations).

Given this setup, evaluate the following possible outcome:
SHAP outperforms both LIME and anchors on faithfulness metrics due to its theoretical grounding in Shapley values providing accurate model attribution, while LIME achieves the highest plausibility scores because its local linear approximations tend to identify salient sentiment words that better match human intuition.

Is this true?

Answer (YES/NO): NO